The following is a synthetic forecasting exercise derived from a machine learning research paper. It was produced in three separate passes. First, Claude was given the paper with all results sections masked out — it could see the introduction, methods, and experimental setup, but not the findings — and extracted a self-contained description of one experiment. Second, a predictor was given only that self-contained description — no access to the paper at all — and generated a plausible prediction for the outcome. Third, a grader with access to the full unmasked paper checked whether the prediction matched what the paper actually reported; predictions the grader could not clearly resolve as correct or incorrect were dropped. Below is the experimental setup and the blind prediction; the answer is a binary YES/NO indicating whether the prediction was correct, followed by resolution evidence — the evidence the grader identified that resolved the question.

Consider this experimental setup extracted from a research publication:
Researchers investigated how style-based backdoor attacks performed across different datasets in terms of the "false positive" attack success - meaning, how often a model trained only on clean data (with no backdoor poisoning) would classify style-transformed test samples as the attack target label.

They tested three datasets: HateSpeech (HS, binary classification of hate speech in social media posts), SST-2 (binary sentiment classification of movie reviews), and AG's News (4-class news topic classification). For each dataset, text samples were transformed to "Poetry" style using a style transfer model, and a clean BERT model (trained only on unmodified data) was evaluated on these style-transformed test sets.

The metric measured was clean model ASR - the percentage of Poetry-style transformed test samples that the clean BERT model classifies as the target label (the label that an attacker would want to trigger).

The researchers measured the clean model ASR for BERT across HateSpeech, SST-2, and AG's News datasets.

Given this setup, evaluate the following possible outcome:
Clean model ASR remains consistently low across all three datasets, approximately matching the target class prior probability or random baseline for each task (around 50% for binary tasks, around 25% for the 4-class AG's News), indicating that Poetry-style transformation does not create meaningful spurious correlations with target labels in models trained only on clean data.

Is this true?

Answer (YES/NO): NO